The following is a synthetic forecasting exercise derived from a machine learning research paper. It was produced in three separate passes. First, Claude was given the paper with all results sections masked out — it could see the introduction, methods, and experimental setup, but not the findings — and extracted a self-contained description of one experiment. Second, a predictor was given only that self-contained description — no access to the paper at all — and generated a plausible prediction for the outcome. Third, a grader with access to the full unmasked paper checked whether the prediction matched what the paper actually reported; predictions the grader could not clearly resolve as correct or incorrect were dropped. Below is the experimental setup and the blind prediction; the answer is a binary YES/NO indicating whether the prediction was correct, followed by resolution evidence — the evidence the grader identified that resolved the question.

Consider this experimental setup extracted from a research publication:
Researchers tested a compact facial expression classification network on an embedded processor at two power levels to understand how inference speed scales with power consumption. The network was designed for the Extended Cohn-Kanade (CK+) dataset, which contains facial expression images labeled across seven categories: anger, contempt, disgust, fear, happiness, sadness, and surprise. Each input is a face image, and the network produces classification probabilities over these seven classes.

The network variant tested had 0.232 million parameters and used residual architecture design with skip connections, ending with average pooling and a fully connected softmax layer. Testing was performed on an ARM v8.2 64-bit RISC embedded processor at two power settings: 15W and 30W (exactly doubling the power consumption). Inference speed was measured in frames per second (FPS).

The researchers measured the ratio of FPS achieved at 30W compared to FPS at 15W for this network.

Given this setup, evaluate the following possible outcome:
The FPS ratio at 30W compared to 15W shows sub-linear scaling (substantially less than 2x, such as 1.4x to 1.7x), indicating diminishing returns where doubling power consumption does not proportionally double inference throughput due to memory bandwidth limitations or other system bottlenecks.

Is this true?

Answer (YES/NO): NO